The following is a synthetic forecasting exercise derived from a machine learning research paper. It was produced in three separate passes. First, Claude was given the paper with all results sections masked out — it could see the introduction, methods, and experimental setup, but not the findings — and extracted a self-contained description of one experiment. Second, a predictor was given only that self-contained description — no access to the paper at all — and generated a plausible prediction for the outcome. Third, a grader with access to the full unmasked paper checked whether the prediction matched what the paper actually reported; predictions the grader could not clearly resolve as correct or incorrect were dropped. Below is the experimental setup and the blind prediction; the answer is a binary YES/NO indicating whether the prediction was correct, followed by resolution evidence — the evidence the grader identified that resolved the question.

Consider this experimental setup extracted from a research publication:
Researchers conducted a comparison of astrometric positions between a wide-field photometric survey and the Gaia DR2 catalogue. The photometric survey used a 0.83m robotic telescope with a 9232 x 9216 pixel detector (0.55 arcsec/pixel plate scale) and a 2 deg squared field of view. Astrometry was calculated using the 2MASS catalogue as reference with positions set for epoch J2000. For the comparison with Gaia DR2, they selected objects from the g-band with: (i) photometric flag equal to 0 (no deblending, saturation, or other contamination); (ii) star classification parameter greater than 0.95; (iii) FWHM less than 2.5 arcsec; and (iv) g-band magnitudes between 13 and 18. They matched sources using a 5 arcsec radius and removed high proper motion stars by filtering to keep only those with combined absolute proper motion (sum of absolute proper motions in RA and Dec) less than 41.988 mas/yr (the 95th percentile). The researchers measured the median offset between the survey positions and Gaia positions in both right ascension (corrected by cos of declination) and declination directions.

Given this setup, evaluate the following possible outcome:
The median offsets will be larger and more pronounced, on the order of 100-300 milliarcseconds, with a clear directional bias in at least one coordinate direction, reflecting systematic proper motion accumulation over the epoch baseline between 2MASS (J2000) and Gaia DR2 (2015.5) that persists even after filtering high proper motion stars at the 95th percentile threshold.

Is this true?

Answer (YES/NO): NO